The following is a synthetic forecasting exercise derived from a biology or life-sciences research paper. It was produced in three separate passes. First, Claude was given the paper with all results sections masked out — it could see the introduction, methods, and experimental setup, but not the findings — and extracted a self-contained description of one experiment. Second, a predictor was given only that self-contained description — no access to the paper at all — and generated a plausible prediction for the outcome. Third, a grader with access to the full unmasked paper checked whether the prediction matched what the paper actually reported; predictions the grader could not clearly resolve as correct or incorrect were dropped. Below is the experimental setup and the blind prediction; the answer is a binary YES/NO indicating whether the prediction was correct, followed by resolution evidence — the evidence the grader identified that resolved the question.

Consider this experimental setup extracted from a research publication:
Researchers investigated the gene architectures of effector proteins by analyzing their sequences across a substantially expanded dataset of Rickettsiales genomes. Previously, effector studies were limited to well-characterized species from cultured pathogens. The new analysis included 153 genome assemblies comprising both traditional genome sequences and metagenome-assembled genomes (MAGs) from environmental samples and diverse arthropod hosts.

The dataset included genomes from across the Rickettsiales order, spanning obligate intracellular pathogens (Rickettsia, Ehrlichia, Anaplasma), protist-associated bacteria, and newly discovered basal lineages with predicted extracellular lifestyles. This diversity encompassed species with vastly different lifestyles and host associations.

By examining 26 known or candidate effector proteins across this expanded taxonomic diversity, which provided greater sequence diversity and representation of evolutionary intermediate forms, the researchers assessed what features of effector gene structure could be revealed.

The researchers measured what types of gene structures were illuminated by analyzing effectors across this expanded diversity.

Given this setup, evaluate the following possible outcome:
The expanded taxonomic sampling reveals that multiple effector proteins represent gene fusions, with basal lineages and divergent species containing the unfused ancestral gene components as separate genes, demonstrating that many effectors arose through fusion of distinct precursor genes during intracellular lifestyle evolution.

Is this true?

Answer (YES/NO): NO